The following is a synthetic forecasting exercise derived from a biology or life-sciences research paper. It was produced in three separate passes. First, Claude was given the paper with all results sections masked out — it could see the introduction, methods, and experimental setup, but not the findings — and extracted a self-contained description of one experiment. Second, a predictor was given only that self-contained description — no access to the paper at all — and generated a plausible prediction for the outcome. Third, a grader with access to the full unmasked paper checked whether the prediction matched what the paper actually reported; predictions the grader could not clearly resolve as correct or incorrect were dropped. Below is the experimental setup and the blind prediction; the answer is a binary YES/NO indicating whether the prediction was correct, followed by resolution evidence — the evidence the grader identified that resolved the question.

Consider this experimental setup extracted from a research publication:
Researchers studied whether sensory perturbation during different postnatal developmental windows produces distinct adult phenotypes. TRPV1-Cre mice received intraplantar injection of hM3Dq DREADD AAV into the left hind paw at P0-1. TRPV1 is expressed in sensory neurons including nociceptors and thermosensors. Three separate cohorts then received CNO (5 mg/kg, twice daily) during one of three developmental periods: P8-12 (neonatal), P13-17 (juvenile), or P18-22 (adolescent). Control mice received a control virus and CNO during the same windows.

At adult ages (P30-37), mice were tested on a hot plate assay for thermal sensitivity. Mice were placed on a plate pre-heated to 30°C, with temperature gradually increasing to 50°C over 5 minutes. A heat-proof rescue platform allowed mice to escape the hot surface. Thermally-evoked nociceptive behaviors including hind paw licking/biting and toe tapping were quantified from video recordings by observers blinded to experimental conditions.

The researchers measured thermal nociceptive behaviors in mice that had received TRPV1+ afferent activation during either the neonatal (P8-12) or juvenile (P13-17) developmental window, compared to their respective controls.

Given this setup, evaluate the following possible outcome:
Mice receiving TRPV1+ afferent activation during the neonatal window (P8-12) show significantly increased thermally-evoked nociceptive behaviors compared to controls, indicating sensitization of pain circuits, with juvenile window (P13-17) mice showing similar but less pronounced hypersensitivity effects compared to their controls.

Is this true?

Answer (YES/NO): NO